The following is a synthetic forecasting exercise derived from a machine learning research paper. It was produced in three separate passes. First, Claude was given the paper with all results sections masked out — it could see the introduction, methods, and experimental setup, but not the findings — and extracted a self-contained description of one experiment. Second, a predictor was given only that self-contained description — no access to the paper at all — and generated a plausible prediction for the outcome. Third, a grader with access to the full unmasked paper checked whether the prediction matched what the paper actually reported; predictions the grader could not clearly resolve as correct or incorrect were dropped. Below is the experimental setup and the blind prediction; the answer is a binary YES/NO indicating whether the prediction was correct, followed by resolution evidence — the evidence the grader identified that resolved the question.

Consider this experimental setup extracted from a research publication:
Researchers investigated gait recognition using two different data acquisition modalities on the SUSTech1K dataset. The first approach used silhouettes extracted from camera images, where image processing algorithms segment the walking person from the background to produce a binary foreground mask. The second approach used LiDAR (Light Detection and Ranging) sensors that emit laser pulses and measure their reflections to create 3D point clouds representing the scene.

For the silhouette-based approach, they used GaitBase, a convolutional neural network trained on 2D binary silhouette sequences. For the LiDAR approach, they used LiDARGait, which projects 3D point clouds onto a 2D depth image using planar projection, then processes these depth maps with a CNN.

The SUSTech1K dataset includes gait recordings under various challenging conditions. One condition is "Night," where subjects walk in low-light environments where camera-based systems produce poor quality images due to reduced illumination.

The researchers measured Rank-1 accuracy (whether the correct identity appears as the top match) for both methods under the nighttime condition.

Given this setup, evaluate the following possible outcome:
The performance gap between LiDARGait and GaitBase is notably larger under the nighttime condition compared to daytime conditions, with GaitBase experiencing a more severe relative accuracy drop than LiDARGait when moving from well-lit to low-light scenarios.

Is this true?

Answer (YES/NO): YES